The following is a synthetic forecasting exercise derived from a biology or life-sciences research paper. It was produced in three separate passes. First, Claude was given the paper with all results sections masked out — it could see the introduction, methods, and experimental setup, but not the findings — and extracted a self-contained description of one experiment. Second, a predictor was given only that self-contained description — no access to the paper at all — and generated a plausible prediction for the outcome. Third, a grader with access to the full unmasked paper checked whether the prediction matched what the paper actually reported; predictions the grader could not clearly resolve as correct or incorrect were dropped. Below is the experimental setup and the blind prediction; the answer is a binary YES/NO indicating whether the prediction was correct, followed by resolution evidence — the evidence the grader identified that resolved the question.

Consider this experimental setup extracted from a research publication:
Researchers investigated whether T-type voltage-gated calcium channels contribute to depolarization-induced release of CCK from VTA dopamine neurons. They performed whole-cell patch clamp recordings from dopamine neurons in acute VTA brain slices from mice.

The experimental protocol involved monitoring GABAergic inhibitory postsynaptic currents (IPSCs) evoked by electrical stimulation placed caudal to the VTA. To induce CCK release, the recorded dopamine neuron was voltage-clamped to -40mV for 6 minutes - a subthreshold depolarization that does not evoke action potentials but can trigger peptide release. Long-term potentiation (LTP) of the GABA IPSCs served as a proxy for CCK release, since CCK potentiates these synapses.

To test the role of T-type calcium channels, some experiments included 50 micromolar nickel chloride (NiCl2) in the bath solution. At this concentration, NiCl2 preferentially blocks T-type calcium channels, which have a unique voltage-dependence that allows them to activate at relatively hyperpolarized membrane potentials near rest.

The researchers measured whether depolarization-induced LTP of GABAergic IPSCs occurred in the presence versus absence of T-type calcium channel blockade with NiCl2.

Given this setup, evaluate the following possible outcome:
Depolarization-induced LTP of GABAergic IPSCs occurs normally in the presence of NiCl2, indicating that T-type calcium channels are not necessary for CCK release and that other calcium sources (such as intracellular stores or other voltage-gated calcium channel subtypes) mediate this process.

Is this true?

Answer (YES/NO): NO